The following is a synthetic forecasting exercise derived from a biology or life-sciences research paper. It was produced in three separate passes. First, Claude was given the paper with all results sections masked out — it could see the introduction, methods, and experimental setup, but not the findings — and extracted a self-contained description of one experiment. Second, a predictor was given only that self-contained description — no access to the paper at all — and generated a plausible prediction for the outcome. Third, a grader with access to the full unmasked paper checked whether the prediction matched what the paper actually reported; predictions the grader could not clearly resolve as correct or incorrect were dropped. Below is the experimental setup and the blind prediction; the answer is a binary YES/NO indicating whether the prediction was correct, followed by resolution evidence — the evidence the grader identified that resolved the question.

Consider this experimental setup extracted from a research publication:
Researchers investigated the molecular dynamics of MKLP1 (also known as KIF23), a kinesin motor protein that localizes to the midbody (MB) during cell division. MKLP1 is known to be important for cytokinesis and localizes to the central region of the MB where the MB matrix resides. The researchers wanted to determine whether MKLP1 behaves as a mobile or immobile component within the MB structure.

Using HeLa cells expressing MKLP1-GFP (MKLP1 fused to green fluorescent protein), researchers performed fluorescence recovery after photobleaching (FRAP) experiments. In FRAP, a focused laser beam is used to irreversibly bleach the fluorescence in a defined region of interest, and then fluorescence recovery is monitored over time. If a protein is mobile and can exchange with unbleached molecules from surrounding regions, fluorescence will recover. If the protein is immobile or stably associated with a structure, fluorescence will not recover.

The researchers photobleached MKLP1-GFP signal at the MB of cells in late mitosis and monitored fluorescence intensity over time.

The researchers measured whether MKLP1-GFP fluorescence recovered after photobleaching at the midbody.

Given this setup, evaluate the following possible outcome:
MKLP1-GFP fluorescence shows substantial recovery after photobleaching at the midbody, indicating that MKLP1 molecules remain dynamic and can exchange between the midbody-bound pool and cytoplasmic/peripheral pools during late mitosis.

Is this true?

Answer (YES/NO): NO